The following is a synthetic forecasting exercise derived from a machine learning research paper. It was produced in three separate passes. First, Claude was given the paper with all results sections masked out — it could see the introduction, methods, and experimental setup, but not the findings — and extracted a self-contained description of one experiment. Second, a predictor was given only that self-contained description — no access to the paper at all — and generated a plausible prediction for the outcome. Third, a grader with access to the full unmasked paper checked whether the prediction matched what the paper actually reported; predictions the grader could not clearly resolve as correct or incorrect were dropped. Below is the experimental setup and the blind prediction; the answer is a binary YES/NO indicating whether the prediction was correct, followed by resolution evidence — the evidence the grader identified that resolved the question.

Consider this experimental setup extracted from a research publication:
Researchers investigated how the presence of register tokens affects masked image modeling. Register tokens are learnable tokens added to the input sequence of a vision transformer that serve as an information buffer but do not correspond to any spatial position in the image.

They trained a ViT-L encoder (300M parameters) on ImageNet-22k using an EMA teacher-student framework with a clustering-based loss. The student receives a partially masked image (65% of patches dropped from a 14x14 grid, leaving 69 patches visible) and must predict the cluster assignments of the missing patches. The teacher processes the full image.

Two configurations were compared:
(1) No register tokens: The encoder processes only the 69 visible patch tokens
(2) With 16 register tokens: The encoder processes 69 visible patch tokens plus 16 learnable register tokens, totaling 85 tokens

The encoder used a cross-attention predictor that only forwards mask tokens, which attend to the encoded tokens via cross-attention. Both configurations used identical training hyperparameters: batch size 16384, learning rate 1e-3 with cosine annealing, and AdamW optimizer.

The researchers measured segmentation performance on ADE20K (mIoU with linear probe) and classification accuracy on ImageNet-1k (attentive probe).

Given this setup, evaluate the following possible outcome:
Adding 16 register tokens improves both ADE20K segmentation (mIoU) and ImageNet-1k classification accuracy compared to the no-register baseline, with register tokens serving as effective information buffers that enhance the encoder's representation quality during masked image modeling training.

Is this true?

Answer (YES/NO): YES